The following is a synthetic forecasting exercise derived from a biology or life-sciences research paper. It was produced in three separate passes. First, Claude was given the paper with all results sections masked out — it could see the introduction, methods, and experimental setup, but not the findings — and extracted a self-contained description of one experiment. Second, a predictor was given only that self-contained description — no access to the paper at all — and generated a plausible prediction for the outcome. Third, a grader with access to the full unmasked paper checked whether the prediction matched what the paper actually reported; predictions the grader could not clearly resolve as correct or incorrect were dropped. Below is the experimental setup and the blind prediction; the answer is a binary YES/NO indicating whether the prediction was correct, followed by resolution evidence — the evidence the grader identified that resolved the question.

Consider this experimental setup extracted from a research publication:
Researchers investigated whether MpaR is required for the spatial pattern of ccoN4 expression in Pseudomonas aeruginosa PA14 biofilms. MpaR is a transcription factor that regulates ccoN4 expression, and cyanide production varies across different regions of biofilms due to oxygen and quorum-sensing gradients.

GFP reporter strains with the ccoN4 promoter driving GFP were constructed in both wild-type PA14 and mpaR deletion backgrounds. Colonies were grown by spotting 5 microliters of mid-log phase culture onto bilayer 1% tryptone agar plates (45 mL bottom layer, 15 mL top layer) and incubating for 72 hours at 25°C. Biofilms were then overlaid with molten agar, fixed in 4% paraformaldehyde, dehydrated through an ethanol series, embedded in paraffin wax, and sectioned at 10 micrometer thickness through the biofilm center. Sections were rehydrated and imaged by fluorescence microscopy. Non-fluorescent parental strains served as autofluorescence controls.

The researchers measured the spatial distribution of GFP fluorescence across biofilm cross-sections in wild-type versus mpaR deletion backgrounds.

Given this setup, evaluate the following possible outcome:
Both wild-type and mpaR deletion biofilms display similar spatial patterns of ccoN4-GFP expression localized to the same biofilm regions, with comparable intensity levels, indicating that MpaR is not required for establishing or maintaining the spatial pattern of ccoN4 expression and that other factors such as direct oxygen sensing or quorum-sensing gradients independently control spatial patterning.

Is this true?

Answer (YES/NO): NO